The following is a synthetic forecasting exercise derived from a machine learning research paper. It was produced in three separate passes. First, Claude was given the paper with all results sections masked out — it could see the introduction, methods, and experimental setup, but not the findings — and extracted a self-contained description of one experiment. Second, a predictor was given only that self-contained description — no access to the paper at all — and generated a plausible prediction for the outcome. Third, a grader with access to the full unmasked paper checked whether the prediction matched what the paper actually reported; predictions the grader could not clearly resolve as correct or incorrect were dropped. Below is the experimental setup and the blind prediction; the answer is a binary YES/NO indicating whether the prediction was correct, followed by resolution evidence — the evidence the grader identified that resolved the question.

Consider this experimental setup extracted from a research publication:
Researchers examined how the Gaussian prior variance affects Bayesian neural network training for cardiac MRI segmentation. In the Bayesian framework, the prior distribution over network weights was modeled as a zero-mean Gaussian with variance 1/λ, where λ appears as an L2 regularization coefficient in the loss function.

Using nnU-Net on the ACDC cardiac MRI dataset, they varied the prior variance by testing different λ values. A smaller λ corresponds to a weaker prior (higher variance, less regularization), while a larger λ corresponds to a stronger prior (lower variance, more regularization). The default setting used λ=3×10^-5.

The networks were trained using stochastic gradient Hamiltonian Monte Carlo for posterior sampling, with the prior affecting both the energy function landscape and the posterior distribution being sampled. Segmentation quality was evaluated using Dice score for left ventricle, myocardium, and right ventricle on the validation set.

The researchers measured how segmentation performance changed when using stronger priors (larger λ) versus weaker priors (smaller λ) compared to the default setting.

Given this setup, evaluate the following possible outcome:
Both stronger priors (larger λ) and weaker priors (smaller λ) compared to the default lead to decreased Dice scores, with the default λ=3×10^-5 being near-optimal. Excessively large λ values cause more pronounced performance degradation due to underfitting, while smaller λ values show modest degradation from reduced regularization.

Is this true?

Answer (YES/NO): YES